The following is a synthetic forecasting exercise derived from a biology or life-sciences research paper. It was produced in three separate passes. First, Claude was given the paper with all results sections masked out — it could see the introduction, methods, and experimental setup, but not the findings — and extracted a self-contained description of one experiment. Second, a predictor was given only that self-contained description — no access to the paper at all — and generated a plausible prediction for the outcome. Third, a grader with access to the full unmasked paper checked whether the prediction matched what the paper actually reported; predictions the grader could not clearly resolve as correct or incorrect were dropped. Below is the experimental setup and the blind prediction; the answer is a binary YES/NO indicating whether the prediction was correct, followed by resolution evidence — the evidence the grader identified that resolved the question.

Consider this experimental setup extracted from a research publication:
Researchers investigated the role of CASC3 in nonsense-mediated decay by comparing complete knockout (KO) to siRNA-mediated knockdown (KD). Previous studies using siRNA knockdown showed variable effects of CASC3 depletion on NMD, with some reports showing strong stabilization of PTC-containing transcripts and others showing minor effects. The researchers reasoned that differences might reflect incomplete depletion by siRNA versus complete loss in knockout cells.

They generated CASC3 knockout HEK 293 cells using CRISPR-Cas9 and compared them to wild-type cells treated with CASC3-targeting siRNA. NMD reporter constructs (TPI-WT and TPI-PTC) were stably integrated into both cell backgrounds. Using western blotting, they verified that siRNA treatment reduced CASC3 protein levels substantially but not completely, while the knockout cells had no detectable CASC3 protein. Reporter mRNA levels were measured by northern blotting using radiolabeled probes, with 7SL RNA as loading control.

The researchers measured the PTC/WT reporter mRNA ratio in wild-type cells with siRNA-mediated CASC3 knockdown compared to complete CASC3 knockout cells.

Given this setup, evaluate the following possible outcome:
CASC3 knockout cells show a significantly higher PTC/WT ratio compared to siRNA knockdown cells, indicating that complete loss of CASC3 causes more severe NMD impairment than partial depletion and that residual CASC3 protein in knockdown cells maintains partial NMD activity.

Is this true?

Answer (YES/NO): YES